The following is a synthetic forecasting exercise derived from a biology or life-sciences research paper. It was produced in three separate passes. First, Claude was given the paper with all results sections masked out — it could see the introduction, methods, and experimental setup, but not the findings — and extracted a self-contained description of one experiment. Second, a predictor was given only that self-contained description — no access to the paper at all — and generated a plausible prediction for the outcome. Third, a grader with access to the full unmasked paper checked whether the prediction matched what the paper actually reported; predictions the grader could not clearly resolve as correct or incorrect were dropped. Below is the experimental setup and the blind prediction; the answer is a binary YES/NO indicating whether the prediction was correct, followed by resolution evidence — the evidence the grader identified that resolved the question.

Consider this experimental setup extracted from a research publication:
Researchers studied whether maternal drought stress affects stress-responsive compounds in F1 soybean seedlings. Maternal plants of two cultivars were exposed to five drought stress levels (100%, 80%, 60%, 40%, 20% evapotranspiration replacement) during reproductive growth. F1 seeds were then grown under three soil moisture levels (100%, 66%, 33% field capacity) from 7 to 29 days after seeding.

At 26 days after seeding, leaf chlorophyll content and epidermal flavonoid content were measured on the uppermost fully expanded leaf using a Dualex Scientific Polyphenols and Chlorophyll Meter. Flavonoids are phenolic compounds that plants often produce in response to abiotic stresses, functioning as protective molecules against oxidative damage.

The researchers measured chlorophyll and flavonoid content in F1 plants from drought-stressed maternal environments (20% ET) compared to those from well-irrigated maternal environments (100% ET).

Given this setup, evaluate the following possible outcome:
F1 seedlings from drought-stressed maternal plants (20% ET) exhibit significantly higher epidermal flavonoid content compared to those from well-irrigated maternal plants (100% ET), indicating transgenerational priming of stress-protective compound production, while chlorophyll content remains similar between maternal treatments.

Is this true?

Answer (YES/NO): NO